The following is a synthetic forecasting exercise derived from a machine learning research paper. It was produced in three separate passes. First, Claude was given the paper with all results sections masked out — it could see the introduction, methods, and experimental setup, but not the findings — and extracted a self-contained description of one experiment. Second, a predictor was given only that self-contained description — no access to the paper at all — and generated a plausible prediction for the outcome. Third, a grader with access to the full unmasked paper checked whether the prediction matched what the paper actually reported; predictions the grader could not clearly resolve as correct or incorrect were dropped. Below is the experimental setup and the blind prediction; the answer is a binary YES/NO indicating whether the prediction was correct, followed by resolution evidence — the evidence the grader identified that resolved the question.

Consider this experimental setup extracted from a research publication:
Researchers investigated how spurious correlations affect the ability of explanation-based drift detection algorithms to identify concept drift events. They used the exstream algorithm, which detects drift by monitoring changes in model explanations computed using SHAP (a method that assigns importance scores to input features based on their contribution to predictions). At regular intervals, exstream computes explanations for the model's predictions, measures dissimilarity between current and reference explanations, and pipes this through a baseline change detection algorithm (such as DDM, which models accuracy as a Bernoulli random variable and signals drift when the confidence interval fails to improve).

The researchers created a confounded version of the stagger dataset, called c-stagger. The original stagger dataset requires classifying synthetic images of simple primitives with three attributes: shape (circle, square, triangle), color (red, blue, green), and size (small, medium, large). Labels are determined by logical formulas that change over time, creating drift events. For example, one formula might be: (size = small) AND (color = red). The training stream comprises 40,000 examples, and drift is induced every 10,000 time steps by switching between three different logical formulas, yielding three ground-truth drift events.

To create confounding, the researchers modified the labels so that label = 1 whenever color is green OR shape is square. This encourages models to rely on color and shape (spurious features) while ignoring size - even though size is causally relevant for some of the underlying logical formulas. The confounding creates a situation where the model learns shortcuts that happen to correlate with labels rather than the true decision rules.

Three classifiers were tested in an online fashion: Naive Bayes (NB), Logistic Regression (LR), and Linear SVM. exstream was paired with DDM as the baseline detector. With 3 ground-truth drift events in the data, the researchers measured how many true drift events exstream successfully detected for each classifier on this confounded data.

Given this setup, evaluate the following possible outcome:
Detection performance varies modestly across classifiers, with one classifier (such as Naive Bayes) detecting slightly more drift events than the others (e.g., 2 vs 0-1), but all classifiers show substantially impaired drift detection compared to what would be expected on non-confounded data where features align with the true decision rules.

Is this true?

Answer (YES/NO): NO